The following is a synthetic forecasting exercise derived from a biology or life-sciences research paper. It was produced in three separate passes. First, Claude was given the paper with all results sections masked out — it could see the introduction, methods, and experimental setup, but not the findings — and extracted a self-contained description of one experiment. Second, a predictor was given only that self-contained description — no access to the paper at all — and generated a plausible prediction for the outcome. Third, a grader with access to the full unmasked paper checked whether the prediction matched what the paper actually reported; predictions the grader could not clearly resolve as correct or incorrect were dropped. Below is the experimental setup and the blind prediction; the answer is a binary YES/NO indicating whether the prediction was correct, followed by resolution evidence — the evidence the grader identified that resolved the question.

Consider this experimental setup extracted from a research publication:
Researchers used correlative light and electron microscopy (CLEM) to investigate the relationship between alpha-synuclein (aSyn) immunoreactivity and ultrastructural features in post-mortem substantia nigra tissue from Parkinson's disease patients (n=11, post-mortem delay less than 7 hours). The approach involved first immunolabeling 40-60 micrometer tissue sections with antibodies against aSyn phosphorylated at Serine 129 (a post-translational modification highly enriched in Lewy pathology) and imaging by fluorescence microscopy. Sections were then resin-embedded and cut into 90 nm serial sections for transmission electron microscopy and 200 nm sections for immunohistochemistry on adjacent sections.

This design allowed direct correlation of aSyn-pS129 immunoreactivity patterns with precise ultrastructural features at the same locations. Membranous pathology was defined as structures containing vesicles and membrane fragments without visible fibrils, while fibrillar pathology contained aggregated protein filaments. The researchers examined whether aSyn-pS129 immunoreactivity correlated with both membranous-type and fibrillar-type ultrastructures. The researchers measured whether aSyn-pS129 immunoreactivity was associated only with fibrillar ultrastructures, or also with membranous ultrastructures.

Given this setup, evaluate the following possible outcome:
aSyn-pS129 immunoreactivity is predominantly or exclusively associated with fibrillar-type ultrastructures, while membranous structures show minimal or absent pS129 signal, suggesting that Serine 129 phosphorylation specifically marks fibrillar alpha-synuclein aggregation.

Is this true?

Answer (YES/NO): NO